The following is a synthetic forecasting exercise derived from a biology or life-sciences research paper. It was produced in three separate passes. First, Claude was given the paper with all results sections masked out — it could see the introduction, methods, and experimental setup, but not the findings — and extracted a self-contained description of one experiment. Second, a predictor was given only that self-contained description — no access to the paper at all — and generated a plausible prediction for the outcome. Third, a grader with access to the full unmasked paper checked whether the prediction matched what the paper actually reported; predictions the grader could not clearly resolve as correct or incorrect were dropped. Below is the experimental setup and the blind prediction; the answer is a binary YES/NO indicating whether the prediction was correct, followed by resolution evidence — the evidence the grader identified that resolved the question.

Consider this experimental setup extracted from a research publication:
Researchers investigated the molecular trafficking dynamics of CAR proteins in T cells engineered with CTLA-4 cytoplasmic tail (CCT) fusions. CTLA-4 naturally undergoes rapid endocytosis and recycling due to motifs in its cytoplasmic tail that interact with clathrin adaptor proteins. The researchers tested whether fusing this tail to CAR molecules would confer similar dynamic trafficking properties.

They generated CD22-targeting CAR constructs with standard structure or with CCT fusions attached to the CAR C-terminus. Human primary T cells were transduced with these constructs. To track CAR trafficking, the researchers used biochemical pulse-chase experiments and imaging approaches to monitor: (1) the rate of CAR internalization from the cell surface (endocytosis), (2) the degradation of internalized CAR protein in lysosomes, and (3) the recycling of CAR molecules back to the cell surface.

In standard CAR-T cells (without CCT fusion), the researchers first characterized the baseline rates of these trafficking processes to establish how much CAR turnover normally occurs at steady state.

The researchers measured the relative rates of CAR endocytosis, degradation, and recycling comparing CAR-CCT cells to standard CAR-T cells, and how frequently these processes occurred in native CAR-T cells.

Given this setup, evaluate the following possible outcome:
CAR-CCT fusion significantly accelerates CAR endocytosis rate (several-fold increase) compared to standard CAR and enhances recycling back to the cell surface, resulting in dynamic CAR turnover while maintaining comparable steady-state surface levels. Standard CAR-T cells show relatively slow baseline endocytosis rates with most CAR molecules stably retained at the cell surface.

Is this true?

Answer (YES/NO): NO